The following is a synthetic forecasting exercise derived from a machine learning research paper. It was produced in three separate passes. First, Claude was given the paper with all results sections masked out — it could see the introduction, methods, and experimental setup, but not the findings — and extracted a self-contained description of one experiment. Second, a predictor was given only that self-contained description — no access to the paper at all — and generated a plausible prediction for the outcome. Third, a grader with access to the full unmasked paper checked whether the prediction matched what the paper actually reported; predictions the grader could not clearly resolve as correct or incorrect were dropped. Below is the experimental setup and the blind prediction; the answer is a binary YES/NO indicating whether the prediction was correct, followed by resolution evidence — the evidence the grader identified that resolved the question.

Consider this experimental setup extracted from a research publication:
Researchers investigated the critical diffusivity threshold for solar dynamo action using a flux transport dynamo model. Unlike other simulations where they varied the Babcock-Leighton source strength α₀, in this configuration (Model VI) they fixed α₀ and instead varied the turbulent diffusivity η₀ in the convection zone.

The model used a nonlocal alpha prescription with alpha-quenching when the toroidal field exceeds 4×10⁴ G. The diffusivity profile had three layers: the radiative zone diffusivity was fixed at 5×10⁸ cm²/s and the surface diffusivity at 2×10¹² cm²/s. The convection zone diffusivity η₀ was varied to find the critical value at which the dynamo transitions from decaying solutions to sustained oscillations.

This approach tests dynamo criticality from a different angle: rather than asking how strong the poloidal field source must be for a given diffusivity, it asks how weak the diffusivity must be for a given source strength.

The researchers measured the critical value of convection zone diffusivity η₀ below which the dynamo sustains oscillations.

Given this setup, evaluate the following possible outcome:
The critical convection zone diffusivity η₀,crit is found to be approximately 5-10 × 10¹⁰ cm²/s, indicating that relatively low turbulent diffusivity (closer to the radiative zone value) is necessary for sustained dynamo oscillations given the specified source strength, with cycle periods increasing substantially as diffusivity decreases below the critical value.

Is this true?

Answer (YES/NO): NO